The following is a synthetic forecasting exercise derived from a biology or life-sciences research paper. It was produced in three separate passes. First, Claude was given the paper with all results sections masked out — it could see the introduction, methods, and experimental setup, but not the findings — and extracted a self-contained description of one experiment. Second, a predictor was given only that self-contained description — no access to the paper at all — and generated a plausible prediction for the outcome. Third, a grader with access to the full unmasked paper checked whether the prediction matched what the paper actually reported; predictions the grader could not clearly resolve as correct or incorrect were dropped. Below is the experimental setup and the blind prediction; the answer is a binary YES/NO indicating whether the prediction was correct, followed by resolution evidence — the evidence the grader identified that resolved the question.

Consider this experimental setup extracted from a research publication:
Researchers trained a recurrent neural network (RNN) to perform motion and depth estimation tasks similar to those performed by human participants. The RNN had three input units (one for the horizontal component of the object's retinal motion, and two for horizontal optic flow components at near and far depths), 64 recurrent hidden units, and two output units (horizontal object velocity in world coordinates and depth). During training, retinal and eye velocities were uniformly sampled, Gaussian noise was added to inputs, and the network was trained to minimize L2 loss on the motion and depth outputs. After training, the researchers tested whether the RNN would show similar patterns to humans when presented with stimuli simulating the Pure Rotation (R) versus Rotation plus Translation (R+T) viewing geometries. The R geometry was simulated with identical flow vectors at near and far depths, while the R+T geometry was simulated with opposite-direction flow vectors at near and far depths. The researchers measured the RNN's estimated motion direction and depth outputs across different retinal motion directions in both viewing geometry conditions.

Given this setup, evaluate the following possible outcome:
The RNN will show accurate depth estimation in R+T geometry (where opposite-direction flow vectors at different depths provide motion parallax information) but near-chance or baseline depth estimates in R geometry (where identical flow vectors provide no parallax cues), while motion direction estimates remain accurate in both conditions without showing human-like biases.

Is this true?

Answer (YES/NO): NO